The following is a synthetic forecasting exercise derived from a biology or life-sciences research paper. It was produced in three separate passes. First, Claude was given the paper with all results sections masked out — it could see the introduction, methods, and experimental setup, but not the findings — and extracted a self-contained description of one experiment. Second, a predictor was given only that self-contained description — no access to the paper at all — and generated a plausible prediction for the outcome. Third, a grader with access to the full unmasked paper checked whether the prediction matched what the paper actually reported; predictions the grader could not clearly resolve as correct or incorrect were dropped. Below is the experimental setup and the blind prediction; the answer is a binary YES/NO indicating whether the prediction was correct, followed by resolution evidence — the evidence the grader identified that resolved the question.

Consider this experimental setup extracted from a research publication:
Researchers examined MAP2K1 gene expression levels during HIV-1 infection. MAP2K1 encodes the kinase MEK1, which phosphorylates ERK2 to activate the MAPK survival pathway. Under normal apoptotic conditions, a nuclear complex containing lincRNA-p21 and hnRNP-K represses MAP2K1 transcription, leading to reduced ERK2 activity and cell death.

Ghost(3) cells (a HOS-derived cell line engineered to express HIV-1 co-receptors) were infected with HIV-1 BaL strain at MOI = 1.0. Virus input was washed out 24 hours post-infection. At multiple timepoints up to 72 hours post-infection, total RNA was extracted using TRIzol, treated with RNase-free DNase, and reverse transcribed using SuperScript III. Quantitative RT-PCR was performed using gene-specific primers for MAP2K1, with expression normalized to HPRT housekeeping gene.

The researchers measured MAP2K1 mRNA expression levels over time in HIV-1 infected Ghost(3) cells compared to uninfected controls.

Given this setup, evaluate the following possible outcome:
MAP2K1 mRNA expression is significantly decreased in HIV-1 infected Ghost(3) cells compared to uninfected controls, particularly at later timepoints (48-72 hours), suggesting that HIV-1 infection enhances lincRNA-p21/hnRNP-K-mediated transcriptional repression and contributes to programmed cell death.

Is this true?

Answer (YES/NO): NO